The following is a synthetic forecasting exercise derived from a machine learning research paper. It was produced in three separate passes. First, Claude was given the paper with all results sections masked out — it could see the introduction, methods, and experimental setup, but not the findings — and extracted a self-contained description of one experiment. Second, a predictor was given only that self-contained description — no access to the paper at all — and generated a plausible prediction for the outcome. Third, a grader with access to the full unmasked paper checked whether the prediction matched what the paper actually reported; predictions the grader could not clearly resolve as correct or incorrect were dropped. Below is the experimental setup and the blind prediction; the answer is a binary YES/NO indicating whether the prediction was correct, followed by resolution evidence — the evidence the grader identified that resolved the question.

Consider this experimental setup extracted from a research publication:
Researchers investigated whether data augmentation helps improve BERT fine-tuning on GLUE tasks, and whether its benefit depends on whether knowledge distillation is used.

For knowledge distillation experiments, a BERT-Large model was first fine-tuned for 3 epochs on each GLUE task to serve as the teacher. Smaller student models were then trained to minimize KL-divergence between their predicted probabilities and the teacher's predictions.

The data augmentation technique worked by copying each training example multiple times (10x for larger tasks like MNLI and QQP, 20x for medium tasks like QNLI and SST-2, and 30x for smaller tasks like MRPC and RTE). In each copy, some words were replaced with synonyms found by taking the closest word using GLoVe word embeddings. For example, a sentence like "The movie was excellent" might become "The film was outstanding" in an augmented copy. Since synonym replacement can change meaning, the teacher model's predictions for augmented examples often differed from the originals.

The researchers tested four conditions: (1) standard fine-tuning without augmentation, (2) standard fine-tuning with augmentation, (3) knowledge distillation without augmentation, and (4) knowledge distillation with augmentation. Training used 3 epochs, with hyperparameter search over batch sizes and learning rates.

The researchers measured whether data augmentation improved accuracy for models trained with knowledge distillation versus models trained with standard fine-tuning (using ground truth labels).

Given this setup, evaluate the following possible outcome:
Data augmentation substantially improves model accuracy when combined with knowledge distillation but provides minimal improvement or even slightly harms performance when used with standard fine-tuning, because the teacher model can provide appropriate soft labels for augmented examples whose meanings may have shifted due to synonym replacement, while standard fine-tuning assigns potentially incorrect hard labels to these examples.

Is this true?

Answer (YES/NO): YES